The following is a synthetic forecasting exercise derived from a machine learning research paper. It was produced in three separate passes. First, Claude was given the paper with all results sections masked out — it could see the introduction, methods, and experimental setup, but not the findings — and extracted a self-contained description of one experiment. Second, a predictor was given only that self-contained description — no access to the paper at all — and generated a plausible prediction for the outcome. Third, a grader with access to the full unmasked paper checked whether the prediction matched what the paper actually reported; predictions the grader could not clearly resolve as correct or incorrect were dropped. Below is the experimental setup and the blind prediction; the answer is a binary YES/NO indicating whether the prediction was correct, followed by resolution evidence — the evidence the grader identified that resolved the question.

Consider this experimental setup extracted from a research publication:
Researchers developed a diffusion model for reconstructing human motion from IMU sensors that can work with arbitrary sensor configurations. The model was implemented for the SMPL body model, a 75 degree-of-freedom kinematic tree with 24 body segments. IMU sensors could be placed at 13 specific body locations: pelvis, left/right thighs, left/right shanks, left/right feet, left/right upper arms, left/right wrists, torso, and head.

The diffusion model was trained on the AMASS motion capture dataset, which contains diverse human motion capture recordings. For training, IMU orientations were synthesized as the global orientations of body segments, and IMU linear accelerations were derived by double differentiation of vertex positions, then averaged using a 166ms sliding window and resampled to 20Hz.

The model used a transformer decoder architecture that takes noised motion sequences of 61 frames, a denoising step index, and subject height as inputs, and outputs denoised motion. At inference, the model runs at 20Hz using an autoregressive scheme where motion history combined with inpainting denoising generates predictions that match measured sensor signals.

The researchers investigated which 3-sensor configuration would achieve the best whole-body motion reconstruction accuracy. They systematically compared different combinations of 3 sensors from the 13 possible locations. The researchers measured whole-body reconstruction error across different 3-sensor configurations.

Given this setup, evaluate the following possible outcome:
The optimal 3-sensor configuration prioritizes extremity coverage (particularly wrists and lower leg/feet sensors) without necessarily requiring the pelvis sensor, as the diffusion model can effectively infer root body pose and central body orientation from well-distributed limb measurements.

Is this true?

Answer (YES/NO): NO